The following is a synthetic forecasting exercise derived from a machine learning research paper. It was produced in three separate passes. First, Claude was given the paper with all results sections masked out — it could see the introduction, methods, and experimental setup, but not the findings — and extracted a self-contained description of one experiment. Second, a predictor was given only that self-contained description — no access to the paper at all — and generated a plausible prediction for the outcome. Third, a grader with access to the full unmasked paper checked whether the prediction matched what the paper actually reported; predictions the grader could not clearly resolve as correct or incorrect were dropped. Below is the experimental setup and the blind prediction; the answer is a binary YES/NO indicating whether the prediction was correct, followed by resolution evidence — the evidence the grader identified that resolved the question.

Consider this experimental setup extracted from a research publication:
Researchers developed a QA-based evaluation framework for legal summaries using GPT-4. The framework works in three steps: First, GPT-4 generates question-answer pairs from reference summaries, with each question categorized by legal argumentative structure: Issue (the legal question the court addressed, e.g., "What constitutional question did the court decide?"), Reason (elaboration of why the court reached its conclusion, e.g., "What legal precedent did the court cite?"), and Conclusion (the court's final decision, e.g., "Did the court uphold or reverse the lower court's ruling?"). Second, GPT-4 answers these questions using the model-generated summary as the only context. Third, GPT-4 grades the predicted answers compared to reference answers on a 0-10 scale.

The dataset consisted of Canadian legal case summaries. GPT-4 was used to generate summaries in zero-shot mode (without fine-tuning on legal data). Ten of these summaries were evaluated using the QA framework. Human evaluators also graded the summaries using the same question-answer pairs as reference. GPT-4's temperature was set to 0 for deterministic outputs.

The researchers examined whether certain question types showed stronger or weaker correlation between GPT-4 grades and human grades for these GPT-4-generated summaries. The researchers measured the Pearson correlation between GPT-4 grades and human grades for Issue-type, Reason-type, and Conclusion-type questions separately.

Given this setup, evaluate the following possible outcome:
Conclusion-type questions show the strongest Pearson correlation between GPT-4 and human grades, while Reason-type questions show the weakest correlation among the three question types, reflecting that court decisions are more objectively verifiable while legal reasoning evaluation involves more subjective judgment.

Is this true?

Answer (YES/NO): YES